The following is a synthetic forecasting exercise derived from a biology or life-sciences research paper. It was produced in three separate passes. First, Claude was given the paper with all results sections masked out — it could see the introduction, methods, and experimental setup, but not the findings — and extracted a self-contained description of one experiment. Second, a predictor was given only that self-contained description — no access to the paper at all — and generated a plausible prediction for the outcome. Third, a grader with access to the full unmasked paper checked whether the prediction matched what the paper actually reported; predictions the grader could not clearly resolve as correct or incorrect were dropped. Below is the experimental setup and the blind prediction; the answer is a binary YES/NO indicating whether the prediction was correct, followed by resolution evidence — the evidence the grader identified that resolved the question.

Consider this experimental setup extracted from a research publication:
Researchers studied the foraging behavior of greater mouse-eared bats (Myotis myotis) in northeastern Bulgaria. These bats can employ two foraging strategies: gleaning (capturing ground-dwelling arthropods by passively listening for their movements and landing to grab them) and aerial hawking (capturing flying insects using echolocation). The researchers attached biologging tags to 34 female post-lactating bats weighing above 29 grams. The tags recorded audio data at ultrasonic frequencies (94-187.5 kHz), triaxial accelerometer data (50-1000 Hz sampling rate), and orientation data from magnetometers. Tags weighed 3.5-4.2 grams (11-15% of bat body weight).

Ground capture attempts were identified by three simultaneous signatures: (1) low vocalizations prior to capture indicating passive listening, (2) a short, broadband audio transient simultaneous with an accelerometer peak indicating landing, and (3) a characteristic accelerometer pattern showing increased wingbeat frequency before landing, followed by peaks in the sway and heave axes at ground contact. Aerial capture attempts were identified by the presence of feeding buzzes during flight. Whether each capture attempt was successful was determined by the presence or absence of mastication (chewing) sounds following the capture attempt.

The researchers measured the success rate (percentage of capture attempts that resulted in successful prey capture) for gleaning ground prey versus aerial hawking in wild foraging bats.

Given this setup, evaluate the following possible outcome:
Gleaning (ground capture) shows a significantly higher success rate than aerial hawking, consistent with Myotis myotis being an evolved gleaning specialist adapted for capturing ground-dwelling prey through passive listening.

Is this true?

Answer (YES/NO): NO